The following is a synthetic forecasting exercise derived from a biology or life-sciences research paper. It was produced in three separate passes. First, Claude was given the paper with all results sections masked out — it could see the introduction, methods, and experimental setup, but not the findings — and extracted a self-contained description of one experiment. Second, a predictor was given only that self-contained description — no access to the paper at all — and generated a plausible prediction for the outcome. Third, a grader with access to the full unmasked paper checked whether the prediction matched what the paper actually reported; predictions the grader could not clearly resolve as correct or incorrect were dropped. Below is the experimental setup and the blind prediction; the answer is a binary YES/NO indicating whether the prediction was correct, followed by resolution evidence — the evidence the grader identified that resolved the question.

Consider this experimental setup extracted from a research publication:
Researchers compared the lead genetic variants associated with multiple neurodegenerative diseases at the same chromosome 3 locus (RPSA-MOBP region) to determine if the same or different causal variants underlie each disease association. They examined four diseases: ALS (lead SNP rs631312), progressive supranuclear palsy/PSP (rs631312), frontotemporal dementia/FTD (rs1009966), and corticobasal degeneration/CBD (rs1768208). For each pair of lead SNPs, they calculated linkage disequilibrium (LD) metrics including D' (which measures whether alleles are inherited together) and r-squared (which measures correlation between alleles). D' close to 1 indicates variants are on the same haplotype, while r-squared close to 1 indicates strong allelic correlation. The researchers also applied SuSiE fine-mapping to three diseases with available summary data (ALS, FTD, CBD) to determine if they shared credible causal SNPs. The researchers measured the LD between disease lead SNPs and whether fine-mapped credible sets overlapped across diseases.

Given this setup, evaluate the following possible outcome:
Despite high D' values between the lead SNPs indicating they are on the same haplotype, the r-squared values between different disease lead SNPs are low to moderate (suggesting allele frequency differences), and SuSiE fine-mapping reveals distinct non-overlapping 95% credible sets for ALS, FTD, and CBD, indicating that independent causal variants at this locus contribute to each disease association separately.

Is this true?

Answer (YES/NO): NO